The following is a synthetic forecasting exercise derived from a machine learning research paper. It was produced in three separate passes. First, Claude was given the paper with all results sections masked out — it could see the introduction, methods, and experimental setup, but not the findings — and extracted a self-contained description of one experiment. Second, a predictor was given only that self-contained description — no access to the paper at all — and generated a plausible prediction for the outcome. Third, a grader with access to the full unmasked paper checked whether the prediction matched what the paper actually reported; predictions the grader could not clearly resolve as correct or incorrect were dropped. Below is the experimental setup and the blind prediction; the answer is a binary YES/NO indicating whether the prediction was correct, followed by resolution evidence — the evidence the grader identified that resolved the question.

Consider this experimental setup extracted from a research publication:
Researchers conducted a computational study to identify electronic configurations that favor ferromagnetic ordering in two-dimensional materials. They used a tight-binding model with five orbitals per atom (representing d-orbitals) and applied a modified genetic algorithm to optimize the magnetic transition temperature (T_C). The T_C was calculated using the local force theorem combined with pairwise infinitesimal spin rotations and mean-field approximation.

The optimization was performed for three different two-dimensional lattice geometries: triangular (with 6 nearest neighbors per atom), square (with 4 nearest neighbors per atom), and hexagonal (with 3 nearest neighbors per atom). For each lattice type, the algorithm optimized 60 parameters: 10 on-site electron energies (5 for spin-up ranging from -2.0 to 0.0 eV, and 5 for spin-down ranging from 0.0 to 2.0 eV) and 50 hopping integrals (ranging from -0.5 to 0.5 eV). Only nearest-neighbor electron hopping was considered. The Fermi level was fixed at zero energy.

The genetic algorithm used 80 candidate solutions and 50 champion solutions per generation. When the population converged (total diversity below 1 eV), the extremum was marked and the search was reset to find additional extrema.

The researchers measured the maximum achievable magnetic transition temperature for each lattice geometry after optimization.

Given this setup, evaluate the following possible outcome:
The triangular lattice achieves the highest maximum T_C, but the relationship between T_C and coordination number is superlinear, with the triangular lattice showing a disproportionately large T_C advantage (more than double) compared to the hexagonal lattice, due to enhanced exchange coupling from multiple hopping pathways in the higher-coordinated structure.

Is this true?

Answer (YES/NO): YES